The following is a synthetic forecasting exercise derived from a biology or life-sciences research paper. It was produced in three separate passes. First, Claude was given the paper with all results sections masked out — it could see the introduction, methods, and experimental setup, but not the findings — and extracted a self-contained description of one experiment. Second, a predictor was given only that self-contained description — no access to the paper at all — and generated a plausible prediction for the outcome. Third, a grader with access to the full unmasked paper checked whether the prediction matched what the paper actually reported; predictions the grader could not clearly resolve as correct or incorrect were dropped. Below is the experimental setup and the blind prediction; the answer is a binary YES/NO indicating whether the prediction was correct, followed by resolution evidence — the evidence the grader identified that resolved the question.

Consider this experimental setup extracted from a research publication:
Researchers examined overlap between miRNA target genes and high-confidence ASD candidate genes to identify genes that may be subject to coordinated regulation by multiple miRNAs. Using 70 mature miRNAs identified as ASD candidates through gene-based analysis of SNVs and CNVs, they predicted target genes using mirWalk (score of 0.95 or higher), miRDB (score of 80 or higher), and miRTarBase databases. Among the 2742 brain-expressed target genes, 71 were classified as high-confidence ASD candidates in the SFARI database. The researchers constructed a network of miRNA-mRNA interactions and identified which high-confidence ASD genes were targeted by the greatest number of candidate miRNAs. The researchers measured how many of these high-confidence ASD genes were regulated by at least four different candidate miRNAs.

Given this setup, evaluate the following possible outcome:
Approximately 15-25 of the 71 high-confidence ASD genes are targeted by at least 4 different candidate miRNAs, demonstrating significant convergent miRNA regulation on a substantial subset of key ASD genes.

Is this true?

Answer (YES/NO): NO